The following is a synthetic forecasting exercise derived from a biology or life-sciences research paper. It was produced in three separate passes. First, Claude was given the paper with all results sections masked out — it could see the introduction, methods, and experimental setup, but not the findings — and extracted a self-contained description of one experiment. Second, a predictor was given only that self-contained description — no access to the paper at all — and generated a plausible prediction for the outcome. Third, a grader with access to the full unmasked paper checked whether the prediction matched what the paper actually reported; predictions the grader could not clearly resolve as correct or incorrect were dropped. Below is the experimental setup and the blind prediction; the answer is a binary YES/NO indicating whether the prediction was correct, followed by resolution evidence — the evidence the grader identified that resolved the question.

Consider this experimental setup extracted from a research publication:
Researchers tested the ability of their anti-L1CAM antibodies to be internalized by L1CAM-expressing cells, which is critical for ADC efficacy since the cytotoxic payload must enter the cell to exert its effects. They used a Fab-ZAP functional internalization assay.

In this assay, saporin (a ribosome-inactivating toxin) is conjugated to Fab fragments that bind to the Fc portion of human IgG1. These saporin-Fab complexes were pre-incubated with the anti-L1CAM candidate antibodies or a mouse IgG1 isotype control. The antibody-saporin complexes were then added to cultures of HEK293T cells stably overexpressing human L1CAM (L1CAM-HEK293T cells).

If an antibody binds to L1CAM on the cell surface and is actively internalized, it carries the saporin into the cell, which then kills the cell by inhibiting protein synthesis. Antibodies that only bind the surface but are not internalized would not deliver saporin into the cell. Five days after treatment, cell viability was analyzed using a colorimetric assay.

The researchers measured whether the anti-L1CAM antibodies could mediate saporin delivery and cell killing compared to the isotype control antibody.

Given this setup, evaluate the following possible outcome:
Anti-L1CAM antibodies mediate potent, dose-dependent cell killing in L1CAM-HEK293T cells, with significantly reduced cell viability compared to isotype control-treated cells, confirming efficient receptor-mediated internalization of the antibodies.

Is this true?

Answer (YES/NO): YES